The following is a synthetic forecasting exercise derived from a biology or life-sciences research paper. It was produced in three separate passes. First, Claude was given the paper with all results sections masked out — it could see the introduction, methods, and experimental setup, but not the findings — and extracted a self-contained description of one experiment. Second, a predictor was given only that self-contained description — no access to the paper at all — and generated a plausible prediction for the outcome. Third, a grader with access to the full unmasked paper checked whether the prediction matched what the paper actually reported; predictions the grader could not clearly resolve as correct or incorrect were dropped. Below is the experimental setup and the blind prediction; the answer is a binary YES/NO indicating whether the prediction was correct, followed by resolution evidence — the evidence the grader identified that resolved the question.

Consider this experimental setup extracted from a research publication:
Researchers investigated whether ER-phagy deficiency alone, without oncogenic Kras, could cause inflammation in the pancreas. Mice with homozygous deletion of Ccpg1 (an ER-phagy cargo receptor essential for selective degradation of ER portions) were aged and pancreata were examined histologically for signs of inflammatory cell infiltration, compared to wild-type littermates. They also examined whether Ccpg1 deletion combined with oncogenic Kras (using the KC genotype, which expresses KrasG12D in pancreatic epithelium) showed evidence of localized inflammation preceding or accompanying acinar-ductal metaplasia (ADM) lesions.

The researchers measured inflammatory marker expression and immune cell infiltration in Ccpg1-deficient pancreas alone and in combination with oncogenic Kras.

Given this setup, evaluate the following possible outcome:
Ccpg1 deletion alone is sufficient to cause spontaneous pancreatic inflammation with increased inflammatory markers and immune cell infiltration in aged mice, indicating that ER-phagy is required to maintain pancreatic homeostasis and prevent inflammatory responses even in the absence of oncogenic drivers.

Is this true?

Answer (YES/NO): NO